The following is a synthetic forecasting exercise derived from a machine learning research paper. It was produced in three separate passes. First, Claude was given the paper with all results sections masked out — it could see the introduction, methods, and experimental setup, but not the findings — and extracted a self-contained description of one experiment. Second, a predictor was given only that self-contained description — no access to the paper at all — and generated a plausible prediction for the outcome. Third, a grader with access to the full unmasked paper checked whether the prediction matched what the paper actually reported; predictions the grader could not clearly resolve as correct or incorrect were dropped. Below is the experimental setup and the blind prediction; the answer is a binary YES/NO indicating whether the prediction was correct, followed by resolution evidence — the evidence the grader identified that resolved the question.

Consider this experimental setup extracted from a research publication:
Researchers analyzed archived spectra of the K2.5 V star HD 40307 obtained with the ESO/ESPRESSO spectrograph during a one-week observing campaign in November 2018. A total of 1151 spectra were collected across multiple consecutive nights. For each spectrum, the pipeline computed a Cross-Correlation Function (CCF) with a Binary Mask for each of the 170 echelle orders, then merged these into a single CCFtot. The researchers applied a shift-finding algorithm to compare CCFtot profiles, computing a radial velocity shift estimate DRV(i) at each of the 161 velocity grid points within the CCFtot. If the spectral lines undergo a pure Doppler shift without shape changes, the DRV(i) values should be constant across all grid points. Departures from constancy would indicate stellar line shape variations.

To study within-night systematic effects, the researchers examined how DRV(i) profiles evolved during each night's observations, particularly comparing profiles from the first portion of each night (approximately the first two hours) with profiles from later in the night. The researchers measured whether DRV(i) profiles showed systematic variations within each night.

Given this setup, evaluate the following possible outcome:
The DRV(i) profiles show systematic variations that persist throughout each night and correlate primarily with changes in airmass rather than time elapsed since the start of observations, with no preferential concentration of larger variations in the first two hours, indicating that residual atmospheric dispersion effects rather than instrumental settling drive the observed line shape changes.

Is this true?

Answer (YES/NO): NO